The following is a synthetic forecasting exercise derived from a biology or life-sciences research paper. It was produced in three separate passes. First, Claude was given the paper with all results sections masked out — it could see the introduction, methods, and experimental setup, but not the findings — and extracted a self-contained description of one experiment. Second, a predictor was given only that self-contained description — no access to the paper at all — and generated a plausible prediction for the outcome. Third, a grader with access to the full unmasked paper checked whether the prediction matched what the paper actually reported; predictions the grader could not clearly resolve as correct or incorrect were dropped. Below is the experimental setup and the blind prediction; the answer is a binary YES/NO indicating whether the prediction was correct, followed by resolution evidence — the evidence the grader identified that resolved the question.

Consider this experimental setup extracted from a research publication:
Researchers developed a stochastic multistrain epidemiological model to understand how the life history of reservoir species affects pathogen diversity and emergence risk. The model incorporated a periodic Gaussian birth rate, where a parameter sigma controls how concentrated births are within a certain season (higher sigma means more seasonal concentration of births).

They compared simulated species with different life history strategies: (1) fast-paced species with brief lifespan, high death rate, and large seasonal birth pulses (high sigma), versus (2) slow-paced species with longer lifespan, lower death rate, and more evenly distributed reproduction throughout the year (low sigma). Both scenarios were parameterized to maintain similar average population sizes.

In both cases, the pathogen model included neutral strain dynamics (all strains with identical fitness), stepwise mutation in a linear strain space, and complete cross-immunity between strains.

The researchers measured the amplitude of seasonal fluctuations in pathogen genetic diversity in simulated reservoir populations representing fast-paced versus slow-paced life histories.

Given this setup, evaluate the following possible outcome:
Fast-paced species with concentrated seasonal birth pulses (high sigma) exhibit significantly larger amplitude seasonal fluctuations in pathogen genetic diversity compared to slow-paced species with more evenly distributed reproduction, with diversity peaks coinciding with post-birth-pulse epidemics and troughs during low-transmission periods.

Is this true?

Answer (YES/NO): YES